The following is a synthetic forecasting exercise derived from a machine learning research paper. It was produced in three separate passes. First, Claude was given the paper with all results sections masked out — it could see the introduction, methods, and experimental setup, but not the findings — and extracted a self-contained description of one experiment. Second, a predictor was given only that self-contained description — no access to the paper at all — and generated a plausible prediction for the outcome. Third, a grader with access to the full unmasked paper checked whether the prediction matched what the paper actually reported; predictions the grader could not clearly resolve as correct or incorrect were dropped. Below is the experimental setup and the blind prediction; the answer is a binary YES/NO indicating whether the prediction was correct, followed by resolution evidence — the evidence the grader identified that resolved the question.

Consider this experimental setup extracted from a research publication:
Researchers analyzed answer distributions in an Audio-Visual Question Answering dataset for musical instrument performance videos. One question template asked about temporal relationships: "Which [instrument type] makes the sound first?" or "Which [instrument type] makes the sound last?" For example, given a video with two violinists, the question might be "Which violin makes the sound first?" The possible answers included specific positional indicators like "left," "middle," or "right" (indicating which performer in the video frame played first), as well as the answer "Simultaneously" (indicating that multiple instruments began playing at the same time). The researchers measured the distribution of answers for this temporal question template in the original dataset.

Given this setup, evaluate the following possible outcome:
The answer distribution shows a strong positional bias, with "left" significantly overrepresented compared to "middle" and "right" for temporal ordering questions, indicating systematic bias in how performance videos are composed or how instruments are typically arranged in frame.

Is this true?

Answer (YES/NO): NO